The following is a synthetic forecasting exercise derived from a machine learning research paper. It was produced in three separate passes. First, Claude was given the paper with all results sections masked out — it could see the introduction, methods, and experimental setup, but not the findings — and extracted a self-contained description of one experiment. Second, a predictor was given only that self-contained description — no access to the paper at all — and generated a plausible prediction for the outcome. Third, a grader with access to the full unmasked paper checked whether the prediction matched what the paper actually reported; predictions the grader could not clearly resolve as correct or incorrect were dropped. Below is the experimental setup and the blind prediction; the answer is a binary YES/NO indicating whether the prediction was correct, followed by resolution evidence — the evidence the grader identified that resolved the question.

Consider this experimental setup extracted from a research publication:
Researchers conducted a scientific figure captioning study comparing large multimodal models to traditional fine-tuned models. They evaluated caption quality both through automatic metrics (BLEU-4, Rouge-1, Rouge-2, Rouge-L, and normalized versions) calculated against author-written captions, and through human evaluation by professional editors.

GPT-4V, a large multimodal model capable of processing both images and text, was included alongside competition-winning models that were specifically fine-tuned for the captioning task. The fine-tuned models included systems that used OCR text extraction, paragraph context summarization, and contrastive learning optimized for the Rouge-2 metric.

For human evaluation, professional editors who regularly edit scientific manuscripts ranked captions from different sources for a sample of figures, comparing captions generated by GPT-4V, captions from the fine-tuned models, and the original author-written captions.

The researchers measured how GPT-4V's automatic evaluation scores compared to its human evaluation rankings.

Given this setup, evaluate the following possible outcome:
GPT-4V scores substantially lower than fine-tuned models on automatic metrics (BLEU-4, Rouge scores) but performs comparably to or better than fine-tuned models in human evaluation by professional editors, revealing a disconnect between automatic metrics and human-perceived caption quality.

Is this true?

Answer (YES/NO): YES